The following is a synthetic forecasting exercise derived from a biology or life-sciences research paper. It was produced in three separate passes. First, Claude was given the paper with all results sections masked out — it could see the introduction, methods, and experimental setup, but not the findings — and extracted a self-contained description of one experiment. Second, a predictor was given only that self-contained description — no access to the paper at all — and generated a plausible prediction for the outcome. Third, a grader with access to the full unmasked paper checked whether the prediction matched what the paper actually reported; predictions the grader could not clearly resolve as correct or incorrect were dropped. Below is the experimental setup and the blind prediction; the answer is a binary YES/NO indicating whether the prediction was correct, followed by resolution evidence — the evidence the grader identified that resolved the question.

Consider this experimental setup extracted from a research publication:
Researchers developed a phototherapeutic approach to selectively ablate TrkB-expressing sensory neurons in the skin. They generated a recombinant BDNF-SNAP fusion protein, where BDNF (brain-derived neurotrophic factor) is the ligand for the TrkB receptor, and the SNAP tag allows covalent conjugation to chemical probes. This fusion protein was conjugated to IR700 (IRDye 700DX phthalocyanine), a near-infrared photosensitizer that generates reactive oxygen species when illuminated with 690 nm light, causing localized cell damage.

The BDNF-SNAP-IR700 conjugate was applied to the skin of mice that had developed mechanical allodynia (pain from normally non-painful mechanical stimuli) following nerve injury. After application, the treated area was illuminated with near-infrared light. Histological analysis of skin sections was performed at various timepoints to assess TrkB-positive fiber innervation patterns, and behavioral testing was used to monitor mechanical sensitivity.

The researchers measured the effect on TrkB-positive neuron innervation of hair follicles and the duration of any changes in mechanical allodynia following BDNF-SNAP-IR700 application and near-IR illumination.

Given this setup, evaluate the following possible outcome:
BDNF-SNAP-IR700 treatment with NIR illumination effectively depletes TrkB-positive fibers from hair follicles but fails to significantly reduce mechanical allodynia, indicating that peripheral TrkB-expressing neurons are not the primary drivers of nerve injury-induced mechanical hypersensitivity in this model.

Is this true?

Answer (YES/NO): NO